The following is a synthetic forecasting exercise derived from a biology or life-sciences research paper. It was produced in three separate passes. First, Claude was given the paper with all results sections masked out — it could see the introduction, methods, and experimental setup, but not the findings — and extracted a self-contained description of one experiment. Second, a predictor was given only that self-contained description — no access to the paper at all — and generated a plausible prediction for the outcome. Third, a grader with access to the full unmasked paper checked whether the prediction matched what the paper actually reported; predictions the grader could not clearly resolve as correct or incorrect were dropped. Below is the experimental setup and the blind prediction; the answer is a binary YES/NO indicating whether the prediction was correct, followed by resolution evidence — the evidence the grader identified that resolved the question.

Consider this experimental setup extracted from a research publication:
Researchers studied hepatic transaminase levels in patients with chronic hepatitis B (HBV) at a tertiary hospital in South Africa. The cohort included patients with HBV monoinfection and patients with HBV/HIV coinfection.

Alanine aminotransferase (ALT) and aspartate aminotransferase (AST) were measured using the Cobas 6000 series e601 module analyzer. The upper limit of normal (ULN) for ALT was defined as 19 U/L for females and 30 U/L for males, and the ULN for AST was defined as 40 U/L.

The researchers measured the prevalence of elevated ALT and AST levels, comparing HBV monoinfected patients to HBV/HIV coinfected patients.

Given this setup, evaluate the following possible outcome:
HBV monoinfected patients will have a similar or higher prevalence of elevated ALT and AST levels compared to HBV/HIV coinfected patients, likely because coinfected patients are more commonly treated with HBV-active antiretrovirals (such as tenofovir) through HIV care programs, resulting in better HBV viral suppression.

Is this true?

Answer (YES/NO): YES